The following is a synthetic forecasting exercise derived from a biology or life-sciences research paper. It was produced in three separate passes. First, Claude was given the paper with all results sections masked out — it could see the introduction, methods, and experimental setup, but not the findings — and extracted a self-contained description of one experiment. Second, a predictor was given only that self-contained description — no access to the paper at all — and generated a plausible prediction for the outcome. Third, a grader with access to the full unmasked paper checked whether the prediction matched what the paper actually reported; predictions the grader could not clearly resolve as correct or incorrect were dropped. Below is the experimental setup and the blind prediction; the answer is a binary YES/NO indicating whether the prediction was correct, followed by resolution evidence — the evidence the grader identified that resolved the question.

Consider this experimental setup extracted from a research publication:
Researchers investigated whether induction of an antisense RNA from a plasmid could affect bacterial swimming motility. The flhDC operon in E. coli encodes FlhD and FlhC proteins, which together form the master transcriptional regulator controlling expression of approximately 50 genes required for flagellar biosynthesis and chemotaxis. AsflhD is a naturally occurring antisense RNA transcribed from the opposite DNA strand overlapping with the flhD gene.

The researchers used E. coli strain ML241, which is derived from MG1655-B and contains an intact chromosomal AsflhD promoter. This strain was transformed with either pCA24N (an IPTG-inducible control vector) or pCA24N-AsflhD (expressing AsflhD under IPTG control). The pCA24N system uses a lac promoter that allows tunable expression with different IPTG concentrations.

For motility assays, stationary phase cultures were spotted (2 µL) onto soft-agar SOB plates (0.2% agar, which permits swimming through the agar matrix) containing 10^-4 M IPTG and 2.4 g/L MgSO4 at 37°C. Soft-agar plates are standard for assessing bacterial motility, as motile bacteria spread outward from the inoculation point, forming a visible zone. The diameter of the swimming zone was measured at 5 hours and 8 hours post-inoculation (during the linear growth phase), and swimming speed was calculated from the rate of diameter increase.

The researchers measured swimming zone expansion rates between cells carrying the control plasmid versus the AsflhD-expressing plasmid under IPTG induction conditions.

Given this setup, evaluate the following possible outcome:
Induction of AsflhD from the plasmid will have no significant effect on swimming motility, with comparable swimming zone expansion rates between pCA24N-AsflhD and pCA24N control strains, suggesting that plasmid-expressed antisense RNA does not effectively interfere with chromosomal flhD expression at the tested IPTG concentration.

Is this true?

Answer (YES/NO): NO